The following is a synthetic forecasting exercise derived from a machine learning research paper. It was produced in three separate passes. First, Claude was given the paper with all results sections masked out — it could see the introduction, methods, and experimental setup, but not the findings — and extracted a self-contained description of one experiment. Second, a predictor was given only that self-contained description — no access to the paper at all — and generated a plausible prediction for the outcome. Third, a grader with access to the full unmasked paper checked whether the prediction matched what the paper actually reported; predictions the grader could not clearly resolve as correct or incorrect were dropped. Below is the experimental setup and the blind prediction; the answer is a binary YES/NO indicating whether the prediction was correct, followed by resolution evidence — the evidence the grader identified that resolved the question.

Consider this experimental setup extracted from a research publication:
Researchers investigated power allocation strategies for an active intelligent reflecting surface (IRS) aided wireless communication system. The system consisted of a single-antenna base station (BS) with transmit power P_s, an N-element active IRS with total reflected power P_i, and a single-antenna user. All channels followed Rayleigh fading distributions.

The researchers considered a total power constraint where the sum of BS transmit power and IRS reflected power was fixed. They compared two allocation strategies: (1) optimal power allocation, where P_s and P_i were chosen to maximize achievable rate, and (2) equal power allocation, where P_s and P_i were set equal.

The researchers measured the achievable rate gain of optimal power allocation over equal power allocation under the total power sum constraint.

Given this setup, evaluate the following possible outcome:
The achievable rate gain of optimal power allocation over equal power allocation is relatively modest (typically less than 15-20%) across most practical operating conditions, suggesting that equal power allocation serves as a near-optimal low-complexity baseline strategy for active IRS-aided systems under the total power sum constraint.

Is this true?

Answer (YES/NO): NO